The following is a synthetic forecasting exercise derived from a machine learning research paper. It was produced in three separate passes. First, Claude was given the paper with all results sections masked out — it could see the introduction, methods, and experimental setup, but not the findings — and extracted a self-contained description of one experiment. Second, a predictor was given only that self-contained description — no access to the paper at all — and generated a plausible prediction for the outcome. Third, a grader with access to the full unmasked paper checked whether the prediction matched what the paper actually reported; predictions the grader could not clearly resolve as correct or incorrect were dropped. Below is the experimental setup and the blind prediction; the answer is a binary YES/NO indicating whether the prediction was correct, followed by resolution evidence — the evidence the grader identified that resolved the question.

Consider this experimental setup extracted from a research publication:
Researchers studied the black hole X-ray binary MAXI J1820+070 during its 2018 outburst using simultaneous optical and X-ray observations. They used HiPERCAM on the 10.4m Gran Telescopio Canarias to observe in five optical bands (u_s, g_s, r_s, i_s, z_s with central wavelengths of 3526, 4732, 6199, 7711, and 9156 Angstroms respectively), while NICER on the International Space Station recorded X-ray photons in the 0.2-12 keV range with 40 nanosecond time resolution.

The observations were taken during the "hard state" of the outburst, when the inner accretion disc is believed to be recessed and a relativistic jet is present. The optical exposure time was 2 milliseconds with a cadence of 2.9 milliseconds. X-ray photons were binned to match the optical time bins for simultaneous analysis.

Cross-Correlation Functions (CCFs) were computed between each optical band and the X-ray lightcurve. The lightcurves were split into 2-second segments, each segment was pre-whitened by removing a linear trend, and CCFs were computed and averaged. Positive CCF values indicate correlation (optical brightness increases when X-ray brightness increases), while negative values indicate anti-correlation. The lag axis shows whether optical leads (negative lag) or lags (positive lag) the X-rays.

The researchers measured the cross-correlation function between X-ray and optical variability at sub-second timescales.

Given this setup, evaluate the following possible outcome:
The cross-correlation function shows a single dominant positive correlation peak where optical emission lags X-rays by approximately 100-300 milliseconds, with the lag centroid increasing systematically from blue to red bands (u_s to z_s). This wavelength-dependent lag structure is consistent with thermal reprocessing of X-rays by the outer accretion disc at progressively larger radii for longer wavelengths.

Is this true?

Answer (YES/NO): NO